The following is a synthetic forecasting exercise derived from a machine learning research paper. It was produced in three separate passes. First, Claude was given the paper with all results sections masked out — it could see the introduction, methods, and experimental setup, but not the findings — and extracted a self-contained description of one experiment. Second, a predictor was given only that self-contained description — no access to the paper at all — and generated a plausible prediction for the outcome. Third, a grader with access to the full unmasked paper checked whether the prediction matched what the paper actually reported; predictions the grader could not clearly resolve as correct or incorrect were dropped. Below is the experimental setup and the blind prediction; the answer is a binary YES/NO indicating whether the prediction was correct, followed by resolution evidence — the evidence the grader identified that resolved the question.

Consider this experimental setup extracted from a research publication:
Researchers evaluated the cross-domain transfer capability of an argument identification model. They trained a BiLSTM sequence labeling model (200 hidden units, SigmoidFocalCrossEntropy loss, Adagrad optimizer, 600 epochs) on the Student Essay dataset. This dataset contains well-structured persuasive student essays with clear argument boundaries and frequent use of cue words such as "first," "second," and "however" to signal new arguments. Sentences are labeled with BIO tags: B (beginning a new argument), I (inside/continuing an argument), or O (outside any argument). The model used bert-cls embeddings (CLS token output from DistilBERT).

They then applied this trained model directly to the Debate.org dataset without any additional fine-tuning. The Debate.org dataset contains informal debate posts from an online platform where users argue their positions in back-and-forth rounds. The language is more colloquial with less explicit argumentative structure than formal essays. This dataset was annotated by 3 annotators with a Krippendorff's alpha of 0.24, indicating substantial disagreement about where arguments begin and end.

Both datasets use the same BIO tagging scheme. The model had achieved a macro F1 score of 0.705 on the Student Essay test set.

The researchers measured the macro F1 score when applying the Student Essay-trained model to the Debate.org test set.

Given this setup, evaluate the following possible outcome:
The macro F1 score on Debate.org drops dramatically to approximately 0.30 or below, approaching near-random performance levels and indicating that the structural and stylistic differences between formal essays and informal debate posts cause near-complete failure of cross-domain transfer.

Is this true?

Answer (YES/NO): NO